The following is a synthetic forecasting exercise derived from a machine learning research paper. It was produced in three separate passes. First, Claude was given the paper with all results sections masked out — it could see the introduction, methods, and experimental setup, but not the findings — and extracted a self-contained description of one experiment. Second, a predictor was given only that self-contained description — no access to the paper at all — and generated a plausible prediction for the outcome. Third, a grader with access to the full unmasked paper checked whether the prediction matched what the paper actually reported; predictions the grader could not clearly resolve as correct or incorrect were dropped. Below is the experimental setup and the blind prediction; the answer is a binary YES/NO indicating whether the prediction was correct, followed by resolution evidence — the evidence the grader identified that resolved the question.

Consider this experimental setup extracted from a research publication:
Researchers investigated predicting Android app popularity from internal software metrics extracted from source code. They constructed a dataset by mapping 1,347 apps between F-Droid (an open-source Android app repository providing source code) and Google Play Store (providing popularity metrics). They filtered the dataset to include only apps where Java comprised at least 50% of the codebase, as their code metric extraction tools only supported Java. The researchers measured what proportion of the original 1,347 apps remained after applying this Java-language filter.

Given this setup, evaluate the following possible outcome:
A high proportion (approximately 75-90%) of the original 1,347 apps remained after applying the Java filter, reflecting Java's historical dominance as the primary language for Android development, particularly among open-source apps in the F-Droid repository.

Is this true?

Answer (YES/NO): NO